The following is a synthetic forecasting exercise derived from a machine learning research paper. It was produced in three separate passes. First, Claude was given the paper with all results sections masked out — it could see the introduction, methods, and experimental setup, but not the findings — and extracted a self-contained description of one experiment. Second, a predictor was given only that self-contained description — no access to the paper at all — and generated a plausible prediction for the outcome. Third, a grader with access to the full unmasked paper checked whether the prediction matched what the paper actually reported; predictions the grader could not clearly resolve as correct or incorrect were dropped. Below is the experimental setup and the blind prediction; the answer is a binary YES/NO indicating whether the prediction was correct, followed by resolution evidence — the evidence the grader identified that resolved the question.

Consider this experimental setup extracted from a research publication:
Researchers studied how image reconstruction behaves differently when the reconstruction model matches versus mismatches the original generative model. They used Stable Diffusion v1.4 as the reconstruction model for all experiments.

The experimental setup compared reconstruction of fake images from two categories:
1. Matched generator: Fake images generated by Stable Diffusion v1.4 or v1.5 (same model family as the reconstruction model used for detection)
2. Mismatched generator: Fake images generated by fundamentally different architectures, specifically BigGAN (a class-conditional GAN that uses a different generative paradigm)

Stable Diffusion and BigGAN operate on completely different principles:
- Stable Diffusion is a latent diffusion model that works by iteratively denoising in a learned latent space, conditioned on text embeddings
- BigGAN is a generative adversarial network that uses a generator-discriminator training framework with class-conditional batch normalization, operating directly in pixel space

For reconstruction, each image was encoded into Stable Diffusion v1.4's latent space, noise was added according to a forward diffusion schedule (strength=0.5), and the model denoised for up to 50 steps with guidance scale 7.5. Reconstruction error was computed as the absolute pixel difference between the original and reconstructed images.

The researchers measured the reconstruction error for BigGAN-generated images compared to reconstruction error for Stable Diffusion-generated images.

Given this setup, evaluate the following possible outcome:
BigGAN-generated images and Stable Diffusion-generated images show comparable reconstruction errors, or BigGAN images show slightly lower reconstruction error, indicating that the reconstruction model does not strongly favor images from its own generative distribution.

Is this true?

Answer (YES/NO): NO